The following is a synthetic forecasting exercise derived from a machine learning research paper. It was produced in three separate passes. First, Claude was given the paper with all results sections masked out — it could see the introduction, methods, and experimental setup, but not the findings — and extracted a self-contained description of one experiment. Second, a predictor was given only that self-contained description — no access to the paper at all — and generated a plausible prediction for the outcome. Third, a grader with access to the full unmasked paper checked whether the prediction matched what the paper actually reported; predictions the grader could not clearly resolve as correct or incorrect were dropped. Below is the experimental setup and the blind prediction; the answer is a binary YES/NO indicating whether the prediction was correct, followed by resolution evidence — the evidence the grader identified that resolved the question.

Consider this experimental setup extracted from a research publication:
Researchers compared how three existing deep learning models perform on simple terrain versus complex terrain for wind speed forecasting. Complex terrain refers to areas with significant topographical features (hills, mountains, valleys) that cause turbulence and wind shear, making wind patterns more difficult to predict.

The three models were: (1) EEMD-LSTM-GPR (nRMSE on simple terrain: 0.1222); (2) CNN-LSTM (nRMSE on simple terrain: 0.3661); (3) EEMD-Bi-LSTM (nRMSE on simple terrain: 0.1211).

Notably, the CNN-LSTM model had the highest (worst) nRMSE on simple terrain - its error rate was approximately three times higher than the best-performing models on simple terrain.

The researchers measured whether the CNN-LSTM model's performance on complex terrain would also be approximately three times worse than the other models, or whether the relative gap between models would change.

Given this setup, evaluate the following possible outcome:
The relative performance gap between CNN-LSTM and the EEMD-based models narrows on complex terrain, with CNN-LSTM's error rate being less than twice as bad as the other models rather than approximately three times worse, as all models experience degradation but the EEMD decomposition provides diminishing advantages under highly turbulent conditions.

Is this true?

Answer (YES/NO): NO